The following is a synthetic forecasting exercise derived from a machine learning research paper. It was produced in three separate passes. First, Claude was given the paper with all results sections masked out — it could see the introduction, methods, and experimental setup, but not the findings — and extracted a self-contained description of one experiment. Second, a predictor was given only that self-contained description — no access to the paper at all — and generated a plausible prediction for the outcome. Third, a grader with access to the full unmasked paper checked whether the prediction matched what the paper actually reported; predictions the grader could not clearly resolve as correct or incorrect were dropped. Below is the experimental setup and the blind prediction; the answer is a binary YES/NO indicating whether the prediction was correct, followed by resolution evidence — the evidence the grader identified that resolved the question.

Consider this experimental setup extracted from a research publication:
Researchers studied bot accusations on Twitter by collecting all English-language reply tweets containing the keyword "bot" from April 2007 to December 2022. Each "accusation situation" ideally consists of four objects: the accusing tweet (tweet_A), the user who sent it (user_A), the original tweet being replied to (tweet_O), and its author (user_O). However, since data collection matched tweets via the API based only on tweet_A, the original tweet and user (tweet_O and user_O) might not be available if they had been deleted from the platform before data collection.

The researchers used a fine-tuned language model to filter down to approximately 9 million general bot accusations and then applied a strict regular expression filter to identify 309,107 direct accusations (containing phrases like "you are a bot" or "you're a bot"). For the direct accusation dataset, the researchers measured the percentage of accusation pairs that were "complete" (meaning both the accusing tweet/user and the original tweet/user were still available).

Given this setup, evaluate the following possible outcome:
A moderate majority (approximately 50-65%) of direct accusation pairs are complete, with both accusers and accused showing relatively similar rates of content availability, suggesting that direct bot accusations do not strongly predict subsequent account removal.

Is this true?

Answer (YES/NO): NO